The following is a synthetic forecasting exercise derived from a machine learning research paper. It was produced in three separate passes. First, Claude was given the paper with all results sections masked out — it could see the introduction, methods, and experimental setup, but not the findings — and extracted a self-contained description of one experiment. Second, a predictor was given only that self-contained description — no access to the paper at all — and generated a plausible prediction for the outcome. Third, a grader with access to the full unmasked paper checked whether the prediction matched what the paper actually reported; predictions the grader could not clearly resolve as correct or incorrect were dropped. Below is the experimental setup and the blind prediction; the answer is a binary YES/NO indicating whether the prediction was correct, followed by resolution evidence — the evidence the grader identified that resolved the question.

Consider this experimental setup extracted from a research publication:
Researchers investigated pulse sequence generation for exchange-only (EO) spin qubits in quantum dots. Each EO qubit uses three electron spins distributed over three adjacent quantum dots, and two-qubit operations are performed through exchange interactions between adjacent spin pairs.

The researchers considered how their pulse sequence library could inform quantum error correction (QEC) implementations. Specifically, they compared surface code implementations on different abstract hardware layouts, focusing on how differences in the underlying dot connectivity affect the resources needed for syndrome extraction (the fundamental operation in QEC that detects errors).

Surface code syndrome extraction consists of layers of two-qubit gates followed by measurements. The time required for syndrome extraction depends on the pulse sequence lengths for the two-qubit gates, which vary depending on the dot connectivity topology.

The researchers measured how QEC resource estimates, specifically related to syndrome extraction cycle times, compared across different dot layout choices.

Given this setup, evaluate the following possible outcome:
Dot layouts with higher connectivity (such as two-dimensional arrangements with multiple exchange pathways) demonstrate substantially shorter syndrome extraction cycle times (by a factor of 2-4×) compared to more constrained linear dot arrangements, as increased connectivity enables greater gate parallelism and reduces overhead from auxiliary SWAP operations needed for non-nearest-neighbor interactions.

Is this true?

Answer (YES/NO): NO